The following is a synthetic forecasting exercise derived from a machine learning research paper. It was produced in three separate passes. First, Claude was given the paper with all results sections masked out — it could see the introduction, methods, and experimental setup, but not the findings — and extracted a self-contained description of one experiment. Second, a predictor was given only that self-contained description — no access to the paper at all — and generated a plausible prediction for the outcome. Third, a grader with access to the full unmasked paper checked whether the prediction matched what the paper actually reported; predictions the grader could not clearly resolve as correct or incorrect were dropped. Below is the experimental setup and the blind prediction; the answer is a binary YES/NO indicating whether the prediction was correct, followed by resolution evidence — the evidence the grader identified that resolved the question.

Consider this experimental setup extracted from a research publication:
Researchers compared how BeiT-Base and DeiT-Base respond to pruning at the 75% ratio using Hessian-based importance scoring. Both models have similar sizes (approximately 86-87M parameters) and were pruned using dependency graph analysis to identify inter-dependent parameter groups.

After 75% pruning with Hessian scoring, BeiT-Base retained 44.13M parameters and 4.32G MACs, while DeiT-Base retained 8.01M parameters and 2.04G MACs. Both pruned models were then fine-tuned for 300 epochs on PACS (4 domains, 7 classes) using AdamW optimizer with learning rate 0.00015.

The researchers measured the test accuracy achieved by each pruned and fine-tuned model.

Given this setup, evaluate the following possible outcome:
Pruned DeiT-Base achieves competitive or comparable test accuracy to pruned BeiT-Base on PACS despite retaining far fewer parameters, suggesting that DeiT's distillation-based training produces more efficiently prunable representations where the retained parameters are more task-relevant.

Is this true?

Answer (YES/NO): NO